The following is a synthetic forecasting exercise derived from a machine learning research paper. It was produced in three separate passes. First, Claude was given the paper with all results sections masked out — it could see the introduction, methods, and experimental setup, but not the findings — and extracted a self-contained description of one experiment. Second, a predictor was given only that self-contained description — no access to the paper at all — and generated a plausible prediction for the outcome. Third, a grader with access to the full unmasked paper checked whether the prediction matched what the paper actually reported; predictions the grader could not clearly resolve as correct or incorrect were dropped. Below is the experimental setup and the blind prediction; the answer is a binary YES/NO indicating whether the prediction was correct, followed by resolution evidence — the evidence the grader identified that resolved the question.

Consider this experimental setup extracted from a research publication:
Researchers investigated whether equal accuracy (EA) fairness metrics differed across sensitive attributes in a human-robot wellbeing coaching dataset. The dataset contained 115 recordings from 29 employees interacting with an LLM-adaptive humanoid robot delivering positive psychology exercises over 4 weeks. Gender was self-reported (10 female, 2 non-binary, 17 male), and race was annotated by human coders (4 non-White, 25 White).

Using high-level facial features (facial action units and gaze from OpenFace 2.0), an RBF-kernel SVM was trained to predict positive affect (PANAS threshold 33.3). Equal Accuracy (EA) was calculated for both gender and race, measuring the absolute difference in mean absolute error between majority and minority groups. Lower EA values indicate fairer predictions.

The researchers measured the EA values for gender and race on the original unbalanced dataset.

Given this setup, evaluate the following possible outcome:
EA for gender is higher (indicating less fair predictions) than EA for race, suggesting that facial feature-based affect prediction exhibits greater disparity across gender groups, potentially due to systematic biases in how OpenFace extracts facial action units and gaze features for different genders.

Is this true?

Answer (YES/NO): YES